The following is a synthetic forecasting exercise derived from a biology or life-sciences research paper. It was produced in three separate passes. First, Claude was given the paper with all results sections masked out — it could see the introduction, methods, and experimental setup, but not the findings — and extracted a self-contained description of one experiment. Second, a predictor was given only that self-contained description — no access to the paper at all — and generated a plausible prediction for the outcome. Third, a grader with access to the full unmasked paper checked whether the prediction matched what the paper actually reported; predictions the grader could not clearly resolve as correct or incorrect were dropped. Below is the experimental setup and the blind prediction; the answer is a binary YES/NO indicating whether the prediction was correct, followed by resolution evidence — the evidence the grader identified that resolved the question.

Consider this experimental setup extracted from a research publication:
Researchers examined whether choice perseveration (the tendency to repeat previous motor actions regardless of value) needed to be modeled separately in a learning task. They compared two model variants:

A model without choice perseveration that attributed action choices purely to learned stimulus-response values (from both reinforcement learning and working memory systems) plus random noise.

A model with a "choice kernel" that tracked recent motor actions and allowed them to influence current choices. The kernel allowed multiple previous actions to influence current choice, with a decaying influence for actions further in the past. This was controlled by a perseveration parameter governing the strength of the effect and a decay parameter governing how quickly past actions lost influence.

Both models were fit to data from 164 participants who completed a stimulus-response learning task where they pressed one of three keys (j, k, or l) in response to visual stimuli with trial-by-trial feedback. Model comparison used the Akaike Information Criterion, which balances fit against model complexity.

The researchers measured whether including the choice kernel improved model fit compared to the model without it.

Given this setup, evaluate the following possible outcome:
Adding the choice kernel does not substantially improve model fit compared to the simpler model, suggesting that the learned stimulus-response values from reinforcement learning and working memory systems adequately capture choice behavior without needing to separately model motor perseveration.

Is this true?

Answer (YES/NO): YES